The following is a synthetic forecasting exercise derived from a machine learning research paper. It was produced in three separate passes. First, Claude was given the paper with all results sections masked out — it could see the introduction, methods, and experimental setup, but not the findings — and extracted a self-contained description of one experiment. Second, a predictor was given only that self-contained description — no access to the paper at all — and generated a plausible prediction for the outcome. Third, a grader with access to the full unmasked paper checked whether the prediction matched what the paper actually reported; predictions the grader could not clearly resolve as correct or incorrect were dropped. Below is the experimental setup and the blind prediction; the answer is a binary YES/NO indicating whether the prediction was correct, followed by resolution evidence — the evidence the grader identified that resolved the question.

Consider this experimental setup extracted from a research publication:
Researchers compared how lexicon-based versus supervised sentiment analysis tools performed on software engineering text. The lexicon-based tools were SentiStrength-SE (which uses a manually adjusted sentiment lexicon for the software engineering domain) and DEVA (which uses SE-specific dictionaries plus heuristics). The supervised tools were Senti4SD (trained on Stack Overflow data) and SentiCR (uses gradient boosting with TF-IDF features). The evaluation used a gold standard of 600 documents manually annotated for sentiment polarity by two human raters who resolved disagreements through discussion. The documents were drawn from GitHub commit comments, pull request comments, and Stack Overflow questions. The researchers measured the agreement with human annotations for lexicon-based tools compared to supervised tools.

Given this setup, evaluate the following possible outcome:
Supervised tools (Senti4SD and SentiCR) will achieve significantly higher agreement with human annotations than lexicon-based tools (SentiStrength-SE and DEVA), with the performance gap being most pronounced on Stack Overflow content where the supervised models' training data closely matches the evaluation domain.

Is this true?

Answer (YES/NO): NO